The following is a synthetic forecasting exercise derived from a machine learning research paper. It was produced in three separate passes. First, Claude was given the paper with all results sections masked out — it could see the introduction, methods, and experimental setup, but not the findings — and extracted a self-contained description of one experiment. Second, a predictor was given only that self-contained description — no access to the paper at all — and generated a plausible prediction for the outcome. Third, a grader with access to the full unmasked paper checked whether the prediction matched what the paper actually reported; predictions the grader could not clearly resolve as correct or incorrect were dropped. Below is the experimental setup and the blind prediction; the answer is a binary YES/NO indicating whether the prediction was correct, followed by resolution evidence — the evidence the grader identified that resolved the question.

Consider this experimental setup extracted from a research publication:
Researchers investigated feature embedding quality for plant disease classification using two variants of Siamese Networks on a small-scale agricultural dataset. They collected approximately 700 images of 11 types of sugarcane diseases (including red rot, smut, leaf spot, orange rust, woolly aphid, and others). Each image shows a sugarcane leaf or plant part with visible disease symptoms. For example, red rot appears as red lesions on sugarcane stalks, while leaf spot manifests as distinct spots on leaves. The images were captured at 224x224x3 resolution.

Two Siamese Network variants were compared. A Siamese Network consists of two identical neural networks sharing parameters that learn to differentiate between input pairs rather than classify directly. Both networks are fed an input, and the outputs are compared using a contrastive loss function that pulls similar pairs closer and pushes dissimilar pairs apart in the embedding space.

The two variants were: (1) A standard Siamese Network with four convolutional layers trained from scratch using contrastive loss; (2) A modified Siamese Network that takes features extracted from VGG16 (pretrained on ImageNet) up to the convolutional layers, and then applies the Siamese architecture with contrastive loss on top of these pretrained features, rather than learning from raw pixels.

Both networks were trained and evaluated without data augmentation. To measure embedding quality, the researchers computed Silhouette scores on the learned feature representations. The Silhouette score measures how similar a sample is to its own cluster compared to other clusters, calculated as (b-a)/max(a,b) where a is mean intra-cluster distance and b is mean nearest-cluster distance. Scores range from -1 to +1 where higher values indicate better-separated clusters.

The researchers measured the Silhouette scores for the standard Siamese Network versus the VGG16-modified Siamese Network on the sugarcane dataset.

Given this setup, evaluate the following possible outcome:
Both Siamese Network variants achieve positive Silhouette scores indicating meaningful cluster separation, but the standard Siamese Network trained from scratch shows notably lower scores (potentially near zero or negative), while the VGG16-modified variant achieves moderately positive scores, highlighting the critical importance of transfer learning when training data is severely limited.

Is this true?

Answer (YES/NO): NO